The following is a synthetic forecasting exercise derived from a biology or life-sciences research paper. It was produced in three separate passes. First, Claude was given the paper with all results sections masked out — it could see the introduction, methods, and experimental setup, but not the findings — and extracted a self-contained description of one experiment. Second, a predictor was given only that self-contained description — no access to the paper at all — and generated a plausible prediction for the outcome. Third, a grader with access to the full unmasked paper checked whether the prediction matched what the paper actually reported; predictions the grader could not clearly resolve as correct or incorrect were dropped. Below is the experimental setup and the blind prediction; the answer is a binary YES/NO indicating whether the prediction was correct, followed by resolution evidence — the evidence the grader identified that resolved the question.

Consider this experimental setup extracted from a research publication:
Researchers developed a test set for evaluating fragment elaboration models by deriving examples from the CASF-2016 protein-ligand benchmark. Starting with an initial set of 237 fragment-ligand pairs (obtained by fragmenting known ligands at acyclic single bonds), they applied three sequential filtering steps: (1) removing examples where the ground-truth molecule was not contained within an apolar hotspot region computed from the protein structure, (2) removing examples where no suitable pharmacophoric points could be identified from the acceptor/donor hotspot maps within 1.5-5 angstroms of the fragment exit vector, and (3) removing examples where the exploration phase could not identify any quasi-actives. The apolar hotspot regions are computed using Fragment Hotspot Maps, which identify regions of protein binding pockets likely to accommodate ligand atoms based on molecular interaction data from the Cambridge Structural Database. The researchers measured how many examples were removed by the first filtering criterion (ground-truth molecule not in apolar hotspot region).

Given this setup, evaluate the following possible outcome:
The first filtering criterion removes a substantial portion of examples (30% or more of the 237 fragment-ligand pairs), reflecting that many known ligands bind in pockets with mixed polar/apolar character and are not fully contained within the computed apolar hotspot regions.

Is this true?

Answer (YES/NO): YES